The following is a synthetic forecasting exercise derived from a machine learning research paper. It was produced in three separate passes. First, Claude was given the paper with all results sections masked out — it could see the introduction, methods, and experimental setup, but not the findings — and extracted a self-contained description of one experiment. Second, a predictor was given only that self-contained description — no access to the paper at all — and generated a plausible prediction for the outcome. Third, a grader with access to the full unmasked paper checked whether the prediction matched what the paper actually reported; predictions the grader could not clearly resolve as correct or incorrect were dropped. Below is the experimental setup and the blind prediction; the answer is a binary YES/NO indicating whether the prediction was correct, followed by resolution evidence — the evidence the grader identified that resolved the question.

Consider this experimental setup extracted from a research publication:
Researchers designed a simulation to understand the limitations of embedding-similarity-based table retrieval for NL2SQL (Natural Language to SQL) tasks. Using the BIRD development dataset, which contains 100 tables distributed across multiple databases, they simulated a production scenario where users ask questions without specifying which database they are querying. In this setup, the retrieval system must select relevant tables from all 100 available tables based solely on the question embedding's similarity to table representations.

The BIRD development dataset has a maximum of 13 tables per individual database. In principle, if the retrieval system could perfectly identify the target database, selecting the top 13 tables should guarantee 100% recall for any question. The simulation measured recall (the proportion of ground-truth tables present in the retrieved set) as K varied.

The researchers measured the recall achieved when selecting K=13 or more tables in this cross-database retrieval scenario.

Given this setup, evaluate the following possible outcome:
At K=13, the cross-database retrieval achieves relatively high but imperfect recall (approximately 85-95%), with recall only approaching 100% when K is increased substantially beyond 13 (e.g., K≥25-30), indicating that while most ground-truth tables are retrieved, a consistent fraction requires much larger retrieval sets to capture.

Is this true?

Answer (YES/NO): NO